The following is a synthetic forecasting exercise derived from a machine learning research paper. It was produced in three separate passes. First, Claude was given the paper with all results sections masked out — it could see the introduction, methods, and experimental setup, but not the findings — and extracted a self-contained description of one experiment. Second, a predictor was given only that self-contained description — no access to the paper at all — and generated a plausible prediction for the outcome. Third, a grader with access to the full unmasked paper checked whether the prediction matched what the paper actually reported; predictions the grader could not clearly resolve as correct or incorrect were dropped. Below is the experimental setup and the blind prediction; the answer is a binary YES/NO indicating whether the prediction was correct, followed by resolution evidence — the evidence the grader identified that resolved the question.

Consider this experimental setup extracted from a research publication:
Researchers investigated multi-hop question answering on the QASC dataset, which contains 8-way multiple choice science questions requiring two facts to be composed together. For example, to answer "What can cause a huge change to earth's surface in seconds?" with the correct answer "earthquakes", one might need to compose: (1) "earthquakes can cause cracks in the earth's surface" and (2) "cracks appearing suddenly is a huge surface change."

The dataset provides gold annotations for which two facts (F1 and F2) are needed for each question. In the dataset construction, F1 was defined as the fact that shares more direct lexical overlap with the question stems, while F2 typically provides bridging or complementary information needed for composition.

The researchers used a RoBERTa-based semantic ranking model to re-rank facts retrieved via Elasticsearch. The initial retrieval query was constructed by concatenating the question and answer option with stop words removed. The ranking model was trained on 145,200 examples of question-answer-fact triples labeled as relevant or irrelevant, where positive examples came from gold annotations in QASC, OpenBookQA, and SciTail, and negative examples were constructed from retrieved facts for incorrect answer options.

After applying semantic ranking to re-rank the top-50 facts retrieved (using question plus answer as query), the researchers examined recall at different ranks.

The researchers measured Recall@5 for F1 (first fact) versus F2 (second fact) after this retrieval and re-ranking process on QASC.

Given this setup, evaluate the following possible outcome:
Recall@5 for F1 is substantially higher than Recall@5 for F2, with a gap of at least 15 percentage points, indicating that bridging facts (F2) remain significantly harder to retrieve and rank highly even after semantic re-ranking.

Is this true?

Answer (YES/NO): YES